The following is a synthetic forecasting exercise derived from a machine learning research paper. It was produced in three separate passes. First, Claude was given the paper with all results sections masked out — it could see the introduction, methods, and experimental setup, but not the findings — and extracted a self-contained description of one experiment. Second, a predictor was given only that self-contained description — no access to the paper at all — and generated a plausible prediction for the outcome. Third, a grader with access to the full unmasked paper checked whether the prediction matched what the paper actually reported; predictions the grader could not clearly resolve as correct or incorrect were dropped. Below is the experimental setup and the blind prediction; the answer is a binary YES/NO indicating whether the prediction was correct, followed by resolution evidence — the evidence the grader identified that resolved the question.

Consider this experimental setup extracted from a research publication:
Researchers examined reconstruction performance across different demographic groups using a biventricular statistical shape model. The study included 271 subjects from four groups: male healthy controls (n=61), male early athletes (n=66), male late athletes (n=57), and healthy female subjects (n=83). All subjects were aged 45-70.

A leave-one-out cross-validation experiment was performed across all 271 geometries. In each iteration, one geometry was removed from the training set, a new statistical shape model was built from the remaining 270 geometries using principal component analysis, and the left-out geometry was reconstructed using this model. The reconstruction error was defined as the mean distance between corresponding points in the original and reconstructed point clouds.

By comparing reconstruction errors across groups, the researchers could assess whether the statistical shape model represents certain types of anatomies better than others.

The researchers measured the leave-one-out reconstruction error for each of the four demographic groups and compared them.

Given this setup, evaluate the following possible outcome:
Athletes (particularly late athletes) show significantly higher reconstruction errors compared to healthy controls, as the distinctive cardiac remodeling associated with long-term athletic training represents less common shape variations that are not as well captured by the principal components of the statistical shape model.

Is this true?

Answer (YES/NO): NO